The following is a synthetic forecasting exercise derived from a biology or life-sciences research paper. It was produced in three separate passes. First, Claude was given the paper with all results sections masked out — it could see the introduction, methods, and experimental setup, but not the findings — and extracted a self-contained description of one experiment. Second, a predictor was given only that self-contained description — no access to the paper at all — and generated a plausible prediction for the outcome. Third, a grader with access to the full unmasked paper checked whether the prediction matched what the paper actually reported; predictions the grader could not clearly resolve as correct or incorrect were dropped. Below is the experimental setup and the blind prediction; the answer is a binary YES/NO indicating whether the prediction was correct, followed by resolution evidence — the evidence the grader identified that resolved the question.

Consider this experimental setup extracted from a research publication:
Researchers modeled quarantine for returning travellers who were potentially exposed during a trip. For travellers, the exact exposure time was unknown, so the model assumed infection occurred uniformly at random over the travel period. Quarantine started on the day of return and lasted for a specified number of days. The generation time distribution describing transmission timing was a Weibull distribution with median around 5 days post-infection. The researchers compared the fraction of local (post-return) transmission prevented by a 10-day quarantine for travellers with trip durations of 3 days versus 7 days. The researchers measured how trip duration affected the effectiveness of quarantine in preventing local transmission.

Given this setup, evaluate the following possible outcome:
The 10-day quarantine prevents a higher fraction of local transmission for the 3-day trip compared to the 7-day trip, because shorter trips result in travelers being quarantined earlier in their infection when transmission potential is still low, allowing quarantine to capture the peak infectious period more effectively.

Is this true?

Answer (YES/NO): NO